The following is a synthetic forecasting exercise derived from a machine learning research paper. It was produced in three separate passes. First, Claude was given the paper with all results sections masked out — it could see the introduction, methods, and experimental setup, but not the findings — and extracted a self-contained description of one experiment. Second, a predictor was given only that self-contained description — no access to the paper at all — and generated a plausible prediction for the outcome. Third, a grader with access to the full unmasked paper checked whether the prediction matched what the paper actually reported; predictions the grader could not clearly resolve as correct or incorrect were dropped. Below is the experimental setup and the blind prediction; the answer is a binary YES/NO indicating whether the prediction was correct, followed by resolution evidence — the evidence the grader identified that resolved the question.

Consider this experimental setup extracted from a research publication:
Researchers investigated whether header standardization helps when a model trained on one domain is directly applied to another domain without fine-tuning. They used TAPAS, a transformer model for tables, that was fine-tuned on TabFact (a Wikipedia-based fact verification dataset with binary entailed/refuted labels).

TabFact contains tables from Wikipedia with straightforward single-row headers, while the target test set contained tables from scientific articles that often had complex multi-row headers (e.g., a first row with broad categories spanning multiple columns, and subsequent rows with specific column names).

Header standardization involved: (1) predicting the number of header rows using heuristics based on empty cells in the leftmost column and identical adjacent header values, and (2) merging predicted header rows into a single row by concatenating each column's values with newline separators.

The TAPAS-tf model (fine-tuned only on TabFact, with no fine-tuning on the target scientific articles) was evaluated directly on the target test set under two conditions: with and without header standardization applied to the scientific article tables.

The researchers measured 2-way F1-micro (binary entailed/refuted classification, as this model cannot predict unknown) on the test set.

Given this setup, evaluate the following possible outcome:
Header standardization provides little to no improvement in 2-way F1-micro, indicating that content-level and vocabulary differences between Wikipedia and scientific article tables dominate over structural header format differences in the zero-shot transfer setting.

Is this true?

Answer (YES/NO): NO